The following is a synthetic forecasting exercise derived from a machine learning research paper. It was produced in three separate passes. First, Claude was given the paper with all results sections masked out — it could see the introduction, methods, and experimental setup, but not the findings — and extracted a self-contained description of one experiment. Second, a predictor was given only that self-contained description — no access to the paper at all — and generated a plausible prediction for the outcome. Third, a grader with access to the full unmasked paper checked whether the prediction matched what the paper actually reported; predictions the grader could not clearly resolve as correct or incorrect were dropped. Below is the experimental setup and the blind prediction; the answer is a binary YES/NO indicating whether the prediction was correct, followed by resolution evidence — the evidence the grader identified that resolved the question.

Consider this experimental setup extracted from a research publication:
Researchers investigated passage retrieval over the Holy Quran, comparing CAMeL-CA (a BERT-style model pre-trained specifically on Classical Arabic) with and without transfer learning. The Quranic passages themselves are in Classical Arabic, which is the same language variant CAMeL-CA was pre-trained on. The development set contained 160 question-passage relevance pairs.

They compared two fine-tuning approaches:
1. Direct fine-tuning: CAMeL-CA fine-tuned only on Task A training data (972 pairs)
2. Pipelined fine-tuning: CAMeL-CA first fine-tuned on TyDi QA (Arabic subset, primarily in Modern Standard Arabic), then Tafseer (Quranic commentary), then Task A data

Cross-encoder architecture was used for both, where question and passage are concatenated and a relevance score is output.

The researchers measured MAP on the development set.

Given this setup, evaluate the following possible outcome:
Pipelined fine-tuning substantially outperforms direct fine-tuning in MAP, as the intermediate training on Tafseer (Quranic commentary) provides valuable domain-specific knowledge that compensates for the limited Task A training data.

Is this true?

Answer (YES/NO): YES